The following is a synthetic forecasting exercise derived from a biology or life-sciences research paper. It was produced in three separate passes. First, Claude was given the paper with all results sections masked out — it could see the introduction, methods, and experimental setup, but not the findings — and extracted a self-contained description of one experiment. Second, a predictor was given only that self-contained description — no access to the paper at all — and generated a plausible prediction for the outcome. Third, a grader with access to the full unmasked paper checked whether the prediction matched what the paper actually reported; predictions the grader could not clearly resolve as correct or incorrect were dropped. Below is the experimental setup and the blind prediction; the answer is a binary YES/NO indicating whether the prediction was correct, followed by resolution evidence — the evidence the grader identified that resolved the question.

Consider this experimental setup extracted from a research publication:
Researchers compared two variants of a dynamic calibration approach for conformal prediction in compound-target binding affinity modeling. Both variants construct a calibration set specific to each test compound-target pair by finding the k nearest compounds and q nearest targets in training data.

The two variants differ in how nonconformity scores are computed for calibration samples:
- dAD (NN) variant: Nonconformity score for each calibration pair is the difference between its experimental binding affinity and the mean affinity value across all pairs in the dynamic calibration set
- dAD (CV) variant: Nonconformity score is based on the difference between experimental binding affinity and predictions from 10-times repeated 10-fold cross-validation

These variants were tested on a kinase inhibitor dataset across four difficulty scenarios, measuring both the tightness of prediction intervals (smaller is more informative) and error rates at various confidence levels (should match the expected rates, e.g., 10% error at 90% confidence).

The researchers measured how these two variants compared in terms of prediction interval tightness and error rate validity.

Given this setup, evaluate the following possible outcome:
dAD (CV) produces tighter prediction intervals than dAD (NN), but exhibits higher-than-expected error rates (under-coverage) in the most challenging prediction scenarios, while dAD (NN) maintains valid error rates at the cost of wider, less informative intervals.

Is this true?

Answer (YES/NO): NO